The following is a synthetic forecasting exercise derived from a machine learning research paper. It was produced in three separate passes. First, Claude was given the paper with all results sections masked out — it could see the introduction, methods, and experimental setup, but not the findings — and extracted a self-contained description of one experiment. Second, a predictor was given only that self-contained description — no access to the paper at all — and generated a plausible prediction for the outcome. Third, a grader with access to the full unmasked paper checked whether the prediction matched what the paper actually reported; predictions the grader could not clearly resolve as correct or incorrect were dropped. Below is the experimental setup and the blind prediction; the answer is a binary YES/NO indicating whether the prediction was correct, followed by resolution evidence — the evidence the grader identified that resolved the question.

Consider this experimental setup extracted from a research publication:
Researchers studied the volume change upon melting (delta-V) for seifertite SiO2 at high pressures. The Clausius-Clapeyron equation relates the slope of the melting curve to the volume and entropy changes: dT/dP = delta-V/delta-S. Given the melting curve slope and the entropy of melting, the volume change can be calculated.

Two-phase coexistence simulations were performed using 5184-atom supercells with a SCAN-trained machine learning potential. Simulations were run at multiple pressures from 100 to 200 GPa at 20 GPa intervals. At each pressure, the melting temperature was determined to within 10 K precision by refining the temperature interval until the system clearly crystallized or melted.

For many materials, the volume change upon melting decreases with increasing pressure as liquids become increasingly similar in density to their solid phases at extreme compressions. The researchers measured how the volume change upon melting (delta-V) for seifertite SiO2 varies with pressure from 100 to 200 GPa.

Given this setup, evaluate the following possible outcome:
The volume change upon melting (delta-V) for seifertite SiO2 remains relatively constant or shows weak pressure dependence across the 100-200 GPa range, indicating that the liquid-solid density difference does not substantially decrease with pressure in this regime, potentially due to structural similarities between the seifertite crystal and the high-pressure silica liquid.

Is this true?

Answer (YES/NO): NO